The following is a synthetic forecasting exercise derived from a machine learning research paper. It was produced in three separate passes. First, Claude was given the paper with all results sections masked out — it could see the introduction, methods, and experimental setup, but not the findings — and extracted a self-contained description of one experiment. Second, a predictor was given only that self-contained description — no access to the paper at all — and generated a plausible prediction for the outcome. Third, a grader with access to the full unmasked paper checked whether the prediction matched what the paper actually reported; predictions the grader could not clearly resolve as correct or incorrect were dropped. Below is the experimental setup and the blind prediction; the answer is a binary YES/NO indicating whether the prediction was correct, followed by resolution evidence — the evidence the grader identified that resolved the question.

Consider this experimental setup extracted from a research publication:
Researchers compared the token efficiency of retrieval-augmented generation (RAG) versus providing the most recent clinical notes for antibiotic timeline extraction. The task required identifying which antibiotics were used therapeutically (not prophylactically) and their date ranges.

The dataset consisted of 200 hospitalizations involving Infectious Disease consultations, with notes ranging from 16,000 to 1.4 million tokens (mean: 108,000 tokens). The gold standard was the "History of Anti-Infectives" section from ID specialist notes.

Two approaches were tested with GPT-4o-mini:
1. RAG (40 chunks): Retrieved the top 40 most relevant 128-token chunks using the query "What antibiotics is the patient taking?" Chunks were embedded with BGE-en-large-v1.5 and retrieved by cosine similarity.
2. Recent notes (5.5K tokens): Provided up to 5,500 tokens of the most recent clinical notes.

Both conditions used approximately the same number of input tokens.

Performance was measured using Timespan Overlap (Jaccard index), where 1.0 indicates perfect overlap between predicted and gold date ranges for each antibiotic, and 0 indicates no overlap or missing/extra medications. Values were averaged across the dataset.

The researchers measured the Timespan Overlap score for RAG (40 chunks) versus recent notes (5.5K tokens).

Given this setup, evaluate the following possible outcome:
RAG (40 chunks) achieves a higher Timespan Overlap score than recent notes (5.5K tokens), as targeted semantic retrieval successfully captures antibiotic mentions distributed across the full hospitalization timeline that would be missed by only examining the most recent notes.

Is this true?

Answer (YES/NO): YES